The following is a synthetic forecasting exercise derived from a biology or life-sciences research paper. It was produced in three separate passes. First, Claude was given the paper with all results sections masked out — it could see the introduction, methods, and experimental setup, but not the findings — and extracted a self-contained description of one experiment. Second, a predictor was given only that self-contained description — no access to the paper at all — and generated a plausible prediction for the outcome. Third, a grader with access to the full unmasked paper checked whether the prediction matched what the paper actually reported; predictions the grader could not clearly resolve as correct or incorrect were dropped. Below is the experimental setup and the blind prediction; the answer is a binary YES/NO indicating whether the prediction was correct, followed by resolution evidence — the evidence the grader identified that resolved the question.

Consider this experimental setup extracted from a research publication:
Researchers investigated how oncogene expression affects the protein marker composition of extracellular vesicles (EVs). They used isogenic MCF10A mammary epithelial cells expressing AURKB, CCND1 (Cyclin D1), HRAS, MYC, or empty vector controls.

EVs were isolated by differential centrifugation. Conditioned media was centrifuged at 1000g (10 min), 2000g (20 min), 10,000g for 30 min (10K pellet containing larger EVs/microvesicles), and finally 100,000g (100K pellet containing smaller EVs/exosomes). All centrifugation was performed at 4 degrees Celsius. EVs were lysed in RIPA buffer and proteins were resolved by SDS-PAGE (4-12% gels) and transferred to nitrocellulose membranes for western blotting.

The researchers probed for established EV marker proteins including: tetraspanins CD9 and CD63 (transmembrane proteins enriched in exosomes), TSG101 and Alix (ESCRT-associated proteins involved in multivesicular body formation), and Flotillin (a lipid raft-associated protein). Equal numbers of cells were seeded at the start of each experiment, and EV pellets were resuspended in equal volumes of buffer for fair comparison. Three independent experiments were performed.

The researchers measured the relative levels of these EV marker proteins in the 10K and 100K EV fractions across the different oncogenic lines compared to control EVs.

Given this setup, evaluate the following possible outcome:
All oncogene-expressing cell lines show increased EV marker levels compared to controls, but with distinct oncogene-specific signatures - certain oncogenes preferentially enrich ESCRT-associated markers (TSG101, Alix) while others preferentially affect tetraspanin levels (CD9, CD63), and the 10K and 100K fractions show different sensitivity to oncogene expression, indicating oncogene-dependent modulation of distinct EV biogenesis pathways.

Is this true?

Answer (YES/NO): NO